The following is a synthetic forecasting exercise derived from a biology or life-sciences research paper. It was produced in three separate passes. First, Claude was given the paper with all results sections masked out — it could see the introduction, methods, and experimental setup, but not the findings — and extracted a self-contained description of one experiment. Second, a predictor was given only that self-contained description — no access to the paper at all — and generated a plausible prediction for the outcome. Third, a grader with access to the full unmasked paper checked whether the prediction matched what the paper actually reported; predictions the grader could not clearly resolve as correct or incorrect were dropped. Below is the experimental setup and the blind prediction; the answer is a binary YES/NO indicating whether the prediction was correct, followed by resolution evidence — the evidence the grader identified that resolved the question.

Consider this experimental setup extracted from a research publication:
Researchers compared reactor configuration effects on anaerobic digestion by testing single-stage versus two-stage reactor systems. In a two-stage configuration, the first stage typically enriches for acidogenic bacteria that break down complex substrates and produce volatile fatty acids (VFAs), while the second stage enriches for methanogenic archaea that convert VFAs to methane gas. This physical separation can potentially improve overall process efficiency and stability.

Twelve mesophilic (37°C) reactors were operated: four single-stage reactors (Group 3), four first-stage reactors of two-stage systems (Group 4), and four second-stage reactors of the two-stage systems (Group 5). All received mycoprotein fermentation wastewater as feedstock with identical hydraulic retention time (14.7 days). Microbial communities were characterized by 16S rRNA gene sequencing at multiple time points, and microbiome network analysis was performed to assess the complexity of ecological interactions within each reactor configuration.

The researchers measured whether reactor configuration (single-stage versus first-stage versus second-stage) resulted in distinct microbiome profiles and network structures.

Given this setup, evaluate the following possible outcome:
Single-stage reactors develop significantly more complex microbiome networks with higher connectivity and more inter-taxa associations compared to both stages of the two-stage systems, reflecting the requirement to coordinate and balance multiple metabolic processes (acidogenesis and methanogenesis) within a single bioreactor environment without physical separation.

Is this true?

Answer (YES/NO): NO